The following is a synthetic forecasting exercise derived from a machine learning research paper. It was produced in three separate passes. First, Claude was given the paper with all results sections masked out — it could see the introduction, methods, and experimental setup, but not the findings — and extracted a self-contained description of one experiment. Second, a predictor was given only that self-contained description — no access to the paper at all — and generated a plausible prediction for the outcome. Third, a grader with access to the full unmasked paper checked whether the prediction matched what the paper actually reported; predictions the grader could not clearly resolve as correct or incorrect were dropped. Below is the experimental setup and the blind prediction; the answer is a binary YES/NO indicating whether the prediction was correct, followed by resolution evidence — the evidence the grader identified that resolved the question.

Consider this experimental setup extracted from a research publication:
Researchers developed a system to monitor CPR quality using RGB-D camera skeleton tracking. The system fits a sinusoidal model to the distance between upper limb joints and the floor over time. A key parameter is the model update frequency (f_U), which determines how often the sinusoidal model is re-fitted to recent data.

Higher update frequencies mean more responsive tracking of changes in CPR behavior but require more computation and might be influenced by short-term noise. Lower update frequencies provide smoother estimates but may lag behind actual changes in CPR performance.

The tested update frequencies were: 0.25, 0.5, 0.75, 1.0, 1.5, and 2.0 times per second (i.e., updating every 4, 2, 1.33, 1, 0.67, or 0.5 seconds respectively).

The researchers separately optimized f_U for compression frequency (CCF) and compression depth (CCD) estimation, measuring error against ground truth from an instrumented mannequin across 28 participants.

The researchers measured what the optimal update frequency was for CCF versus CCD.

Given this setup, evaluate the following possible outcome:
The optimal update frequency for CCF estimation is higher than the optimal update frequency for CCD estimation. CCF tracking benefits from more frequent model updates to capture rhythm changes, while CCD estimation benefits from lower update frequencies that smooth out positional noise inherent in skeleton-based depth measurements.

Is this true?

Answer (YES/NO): NO